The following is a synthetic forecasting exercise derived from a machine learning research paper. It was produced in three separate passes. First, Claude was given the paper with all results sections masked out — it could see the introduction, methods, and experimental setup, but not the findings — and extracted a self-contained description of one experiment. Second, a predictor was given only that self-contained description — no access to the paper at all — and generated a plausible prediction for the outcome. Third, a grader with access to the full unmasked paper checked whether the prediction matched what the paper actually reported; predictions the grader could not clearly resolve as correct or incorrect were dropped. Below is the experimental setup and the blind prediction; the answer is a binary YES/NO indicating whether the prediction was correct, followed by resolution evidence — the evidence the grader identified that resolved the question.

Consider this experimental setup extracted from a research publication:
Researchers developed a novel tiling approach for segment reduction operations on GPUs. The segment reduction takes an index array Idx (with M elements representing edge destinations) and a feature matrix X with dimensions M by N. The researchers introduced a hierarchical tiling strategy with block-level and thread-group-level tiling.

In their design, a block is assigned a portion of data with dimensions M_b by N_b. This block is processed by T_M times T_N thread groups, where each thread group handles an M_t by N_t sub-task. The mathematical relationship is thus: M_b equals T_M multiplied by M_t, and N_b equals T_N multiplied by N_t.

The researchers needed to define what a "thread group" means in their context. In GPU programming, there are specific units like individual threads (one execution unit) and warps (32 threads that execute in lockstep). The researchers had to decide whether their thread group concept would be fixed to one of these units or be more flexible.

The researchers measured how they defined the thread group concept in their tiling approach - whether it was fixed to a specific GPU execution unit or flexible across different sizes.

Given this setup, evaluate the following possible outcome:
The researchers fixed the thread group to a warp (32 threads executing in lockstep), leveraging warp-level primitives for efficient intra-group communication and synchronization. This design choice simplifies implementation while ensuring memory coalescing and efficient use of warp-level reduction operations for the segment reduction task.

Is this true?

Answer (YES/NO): NO